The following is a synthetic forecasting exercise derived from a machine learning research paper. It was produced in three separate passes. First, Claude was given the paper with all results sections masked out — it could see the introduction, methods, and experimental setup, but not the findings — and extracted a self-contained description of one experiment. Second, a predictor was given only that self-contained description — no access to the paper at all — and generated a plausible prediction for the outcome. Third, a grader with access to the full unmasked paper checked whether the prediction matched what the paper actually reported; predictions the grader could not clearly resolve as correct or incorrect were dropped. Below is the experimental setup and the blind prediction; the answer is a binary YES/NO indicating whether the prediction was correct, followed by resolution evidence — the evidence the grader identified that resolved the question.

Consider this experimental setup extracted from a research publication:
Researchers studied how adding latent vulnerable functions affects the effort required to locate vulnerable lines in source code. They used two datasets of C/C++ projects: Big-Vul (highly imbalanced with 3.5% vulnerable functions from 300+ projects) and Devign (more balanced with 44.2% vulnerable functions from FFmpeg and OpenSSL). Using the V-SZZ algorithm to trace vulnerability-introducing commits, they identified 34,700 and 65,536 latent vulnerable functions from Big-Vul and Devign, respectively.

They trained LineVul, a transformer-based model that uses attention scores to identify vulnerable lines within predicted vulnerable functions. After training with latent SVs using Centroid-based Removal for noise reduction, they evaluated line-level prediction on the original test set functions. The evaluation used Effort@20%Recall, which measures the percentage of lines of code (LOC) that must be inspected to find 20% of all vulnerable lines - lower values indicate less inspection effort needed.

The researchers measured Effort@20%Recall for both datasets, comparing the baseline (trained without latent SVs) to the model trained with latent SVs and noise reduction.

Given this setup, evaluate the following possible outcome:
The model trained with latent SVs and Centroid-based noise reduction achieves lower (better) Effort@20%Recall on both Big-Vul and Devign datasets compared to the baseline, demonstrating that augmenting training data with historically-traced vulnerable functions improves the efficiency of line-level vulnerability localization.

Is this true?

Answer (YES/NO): YES